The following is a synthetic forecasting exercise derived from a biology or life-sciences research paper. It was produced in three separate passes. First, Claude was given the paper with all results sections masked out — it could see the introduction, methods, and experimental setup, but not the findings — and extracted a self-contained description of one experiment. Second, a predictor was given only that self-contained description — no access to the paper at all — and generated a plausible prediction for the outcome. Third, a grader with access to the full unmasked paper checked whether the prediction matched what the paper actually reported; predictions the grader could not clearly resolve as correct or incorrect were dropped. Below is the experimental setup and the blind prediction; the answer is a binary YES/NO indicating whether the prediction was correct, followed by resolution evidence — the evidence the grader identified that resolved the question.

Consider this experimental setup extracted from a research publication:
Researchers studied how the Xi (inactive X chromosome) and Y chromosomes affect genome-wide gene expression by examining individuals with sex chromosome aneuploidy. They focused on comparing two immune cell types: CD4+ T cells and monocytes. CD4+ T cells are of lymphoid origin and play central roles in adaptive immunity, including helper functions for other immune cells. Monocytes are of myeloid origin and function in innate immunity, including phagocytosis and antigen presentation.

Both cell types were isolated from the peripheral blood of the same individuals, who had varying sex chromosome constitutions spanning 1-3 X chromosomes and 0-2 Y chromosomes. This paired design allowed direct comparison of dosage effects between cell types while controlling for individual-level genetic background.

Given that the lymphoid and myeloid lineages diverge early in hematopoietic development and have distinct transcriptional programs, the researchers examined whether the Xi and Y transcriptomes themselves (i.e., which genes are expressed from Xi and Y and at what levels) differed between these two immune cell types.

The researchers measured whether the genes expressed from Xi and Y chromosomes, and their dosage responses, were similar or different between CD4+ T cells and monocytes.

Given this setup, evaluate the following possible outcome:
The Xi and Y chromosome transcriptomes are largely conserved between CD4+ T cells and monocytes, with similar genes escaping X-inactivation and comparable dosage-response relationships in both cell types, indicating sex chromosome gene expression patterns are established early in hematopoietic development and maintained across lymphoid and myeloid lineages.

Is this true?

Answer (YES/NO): YES